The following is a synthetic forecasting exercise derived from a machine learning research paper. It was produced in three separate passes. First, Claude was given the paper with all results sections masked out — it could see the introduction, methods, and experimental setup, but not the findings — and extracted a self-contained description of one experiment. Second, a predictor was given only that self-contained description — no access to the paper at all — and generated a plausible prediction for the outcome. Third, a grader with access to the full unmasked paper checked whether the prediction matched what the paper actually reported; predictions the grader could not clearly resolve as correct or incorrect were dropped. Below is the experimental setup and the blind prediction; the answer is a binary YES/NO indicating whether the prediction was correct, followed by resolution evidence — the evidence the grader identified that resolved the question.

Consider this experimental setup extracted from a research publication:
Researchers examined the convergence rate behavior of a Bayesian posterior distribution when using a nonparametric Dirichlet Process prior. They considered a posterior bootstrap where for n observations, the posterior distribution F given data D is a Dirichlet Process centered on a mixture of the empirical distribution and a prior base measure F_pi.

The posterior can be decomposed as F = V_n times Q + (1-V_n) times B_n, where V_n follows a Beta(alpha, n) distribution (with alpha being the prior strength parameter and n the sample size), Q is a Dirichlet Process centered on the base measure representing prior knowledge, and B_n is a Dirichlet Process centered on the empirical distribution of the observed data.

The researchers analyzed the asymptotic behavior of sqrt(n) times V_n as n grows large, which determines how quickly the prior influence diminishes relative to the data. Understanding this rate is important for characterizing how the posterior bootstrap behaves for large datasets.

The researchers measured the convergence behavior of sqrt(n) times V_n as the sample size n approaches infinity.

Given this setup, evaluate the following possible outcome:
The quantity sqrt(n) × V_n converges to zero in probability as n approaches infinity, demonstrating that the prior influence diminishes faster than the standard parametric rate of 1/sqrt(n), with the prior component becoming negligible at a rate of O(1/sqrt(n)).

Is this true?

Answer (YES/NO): YES